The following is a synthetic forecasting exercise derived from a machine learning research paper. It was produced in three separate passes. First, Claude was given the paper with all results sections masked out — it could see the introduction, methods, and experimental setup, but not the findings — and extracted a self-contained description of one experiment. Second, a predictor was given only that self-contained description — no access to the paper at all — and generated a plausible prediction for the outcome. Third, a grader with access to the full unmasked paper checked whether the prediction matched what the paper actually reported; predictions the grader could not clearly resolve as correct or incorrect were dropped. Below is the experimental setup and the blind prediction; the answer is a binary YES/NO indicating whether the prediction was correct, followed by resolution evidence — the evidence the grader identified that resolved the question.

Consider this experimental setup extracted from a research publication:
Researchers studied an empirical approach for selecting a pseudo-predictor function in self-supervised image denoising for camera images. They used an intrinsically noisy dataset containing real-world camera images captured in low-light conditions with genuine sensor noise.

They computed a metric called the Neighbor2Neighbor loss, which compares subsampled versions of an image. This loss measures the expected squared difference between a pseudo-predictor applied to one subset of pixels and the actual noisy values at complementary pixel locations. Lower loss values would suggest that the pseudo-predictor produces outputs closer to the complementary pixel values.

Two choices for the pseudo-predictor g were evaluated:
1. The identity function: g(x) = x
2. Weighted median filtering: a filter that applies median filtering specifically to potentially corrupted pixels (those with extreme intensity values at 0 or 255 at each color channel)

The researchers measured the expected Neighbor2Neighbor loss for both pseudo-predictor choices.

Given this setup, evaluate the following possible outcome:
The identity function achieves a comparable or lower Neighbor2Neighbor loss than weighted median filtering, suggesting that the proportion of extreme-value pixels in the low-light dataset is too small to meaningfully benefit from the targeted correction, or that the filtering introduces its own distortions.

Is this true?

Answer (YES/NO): NO